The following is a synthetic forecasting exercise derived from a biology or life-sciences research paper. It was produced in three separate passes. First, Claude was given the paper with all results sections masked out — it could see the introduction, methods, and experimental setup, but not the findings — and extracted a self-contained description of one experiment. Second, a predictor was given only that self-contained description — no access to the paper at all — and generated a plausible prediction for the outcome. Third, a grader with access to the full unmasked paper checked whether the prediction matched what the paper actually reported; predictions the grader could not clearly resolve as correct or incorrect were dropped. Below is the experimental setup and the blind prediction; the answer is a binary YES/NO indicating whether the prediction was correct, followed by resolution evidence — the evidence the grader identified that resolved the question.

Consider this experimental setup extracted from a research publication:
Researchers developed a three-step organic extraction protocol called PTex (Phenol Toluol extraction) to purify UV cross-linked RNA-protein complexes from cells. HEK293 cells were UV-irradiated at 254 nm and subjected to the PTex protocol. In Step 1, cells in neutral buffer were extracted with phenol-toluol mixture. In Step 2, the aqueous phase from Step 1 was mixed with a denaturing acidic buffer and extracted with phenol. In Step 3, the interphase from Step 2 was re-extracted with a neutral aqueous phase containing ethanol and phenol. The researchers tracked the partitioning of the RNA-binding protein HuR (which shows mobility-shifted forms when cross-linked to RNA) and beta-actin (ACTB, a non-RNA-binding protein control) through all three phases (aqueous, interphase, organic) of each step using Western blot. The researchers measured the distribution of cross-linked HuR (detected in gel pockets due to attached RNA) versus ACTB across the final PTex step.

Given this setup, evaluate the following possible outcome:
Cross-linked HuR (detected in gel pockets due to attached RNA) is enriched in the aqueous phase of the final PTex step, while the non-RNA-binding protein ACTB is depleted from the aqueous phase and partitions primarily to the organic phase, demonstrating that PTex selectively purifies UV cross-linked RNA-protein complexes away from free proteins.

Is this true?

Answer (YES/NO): NO